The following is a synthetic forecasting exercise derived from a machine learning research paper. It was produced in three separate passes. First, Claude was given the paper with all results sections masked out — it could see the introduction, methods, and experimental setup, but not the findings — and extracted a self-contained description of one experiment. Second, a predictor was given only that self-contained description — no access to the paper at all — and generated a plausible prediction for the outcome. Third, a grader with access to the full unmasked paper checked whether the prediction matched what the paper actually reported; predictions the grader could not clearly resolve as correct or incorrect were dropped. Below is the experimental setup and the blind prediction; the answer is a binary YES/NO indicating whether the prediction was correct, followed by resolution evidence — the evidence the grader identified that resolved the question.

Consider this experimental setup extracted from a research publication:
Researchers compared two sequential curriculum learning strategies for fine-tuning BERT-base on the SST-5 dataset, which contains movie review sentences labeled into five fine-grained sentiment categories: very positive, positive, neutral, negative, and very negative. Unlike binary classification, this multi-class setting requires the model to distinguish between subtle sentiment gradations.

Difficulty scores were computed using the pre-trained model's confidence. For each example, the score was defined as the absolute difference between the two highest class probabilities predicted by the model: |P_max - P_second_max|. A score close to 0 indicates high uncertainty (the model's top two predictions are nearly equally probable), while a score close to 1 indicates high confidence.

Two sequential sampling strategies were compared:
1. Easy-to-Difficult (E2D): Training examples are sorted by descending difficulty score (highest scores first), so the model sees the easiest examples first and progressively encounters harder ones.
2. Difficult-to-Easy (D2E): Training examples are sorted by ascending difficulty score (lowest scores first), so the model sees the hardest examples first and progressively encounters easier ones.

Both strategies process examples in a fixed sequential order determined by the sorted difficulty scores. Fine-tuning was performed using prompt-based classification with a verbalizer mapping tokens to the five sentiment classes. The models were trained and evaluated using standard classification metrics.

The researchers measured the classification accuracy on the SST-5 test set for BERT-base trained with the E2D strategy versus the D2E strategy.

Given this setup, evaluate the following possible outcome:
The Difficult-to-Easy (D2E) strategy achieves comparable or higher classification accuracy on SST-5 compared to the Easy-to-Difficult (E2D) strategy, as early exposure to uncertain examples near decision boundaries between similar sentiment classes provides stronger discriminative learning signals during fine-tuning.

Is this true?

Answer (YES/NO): NO